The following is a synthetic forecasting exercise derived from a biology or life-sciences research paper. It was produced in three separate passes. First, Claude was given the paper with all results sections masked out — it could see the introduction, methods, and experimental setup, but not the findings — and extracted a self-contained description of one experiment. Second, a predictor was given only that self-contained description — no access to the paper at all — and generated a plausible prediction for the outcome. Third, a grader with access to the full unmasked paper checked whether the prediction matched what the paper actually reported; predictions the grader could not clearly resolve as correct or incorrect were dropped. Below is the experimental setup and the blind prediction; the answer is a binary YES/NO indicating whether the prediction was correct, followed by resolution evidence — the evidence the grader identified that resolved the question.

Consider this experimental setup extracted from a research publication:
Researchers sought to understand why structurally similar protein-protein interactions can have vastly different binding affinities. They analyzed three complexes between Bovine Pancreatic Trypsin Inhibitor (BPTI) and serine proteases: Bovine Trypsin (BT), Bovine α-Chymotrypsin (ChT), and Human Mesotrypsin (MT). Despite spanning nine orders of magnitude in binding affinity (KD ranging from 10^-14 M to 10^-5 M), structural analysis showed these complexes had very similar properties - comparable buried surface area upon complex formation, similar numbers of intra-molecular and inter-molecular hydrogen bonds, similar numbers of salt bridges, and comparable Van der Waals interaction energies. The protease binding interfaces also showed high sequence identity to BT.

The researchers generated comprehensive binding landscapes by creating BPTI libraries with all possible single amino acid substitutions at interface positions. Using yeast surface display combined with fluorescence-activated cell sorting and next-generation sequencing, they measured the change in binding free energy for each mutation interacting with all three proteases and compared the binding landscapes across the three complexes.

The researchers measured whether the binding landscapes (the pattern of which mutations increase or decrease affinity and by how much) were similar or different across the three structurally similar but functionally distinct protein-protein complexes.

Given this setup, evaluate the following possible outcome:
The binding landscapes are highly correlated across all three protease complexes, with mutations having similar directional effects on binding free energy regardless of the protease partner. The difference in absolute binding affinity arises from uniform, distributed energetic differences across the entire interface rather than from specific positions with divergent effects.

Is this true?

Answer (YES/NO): NO